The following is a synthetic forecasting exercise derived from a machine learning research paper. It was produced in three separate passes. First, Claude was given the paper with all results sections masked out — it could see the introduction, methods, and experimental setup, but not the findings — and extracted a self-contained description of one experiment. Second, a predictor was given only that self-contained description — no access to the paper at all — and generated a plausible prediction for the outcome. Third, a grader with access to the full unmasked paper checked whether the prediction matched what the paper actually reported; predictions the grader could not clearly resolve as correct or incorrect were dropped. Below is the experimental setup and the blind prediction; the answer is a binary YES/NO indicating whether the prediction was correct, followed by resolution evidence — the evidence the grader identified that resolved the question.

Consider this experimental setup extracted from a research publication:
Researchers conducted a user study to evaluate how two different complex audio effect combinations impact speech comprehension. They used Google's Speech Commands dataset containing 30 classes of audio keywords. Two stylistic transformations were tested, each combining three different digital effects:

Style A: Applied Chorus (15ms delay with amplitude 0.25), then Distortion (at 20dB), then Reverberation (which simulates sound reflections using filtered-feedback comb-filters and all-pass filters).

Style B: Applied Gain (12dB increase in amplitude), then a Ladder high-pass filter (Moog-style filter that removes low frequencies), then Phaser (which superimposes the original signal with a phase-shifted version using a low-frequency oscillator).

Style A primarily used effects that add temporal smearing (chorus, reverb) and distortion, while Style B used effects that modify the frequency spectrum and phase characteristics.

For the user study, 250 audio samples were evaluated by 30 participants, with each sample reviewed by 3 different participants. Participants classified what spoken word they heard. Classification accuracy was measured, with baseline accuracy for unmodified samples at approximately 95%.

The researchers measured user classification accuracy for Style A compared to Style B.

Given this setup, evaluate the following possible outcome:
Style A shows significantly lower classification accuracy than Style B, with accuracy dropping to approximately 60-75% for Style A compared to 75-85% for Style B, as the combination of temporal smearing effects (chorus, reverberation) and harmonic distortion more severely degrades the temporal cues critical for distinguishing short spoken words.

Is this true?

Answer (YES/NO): NO